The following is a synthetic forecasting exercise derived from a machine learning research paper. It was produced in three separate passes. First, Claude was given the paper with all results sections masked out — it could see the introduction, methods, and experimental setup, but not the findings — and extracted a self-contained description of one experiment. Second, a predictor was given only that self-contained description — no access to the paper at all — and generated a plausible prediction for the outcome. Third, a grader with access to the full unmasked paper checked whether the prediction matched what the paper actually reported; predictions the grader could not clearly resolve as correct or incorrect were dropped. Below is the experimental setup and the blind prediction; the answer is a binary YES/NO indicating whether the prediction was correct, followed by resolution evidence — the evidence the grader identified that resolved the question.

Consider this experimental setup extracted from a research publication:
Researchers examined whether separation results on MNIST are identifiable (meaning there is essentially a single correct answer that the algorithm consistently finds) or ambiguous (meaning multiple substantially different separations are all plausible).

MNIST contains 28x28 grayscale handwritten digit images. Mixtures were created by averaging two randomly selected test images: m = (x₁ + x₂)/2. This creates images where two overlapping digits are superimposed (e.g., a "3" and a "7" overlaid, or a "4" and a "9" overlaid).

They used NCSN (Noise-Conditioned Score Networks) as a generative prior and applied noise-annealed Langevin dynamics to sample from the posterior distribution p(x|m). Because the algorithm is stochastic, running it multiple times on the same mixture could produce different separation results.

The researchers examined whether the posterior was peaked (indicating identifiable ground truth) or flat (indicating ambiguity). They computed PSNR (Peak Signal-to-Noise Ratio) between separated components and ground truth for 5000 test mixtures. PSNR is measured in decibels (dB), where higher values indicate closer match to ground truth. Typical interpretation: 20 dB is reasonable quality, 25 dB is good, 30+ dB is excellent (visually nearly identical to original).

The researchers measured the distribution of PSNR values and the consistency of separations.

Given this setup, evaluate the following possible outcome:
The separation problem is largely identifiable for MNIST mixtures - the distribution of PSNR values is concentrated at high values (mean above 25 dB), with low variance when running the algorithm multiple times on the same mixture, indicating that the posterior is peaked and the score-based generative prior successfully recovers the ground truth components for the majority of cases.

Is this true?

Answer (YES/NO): YES